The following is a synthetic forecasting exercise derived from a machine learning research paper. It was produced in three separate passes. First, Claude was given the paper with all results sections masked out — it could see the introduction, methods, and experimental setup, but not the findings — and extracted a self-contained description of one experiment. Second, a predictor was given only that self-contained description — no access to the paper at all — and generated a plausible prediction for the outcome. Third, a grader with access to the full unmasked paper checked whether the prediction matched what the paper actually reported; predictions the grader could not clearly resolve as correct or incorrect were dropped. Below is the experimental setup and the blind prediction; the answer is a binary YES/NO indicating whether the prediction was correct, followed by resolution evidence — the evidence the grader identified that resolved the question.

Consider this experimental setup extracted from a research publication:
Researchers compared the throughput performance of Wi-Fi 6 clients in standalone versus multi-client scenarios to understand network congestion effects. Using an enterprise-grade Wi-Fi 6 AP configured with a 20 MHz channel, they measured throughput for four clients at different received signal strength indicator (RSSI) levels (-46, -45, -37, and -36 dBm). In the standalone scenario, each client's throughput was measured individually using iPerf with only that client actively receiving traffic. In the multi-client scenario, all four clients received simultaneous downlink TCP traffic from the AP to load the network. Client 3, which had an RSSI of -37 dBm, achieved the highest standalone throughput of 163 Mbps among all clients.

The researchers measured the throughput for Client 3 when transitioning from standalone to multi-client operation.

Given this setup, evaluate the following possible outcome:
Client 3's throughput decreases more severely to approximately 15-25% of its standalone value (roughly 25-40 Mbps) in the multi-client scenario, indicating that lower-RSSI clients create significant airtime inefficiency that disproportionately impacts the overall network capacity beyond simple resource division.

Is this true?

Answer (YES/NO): NO